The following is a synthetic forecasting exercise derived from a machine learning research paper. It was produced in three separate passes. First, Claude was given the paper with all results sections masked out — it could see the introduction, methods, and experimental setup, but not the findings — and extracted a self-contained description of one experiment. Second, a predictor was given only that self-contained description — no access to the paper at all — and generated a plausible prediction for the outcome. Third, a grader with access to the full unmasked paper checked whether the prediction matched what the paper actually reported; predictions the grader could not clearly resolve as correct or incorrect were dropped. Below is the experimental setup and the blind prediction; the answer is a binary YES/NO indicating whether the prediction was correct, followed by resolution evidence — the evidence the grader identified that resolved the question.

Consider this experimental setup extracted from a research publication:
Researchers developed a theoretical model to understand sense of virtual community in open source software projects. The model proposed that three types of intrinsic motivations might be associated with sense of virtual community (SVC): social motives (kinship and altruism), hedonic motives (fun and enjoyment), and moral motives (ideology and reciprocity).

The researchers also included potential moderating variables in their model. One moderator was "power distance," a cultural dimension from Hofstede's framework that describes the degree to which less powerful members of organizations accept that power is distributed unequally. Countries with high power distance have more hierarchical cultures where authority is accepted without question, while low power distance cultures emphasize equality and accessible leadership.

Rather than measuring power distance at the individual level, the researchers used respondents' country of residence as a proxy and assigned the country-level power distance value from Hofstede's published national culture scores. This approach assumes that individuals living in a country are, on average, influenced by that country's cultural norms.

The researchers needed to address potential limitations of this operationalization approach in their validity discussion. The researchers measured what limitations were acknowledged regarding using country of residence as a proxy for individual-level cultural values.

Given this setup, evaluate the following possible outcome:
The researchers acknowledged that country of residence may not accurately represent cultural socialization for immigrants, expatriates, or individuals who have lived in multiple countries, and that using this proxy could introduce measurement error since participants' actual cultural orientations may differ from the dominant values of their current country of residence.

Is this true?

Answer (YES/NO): YES